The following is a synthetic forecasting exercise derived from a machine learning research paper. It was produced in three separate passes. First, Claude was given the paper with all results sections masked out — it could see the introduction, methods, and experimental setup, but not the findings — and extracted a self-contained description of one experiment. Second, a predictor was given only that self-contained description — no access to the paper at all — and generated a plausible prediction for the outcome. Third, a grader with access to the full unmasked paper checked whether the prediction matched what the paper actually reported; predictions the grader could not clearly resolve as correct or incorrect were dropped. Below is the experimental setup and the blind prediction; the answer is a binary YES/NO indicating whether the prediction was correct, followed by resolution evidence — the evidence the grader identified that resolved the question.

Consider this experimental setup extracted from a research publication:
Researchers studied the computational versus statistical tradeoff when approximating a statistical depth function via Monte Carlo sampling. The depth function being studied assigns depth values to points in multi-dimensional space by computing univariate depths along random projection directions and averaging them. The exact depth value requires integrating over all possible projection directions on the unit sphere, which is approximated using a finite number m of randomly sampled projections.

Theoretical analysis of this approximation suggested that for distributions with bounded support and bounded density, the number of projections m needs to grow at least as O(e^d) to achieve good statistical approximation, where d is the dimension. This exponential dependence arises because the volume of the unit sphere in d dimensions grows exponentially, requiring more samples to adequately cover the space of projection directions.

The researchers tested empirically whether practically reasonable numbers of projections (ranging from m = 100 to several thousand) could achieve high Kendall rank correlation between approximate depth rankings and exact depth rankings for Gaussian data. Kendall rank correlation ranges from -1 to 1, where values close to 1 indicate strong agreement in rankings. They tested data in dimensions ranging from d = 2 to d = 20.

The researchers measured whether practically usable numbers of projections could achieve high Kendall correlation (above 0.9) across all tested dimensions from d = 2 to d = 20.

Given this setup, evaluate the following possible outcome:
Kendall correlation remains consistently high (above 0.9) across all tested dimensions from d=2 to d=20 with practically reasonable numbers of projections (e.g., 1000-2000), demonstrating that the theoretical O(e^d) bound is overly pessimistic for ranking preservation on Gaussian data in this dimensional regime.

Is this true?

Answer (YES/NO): YES